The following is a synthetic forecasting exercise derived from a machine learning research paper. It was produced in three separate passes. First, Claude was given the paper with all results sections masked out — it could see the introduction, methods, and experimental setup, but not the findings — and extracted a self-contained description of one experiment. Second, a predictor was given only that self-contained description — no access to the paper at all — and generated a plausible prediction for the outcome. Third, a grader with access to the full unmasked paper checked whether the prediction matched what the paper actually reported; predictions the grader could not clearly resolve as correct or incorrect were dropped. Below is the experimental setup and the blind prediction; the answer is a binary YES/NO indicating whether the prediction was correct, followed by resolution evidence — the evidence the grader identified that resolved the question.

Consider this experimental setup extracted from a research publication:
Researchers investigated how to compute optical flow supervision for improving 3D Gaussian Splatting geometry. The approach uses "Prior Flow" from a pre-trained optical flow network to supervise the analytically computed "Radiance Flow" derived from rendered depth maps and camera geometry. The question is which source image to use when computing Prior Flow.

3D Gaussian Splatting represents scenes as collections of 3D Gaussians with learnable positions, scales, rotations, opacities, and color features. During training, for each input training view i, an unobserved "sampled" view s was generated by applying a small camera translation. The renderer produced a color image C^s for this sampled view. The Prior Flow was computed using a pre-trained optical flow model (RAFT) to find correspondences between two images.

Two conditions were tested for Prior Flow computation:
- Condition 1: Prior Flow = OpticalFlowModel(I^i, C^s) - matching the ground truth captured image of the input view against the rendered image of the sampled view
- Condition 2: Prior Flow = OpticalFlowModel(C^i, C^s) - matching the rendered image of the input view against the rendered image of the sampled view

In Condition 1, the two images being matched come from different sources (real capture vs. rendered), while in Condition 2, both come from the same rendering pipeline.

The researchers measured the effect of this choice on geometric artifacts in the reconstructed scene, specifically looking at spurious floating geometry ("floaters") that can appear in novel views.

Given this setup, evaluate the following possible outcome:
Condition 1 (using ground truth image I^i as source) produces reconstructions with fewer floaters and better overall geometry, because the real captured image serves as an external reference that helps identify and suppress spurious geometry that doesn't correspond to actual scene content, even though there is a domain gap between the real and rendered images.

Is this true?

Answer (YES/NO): YES